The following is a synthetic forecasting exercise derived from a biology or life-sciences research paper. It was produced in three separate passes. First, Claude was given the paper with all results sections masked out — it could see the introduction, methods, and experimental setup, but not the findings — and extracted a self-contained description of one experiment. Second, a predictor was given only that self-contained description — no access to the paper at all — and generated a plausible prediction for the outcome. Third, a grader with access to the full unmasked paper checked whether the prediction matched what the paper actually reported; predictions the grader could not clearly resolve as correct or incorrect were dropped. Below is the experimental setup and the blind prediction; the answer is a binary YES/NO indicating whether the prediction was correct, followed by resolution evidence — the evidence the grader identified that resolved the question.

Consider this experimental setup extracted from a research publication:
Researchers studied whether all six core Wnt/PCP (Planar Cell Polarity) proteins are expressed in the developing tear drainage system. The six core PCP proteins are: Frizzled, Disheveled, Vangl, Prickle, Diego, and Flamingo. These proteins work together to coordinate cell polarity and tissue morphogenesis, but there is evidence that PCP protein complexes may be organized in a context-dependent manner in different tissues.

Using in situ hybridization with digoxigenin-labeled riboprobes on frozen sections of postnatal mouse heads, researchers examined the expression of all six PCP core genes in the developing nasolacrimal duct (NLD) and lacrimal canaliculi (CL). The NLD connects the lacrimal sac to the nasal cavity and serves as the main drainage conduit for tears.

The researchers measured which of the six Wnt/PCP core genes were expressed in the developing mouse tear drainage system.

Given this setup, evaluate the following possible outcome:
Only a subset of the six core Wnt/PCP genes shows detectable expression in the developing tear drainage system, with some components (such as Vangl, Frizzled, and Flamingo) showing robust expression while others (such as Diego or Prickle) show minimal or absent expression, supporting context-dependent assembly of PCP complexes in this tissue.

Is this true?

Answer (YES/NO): NO